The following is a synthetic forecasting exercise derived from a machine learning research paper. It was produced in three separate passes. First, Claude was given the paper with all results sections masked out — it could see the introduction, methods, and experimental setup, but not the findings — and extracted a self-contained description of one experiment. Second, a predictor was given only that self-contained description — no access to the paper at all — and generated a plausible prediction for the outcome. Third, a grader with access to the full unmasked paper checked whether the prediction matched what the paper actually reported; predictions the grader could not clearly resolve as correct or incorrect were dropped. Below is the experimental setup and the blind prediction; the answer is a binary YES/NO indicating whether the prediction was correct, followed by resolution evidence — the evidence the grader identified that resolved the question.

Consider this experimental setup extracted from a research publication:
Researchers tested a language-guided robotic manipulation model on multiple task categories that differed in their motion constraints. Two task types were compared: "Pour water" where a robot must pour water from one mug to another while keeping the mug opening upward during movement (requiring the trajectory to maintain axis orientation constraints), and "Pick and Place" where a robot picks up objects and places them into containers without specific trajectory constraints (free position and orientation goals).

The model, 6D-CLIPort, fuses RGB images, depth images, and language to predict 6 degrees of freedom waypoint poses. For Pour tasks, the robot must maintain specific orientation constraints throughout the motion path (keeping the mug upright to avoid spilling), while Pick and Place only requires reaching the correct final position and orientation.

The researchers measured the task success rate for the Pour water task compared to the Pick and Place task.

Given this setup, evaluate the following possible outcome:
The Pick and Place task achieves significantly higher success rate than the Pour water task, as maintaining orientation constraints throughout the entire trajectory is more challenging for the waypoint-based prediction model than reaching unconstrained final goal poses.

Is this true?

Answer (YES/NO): YES